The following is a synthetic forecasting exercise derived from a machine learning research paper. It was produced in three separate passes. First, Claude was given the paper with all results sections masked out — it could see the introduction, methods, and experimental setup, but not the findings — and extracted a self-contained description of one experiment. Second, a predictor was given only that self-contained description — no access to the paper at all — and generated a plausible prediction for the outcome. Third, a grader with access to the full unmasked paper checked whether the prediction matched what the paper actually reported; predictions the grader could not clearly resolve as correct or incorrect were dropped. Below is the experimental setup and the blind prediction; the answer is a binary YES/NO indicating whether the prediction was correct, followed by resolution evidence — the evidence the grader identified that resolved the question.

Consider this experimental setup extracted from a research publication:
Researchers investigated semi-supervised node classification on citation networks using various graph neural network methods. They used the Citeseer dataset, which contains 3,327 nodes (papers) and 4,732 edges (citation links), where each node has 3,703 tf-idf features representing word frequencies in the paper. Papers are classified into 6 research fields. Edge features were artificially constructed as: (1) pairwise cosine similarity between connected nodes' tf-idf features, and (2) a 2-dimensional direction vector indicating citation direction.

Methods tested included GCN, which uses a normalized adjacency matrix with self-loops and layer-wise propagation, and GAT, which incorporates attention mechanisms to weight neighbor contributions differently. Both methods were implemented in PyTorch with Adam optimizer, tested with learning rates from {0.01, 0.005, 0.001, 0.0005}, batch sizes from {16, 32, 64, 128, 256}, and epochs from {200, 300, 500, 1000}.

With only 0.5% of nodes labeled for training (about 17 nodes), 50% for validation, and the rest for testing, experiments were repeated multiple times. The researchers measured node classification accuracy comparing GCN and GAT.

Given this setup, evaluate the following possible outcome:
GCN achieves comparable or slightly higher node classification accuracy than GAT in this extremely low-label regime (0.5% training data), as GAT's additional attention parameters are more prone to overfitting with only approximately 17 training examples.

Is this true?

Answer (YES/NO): NO